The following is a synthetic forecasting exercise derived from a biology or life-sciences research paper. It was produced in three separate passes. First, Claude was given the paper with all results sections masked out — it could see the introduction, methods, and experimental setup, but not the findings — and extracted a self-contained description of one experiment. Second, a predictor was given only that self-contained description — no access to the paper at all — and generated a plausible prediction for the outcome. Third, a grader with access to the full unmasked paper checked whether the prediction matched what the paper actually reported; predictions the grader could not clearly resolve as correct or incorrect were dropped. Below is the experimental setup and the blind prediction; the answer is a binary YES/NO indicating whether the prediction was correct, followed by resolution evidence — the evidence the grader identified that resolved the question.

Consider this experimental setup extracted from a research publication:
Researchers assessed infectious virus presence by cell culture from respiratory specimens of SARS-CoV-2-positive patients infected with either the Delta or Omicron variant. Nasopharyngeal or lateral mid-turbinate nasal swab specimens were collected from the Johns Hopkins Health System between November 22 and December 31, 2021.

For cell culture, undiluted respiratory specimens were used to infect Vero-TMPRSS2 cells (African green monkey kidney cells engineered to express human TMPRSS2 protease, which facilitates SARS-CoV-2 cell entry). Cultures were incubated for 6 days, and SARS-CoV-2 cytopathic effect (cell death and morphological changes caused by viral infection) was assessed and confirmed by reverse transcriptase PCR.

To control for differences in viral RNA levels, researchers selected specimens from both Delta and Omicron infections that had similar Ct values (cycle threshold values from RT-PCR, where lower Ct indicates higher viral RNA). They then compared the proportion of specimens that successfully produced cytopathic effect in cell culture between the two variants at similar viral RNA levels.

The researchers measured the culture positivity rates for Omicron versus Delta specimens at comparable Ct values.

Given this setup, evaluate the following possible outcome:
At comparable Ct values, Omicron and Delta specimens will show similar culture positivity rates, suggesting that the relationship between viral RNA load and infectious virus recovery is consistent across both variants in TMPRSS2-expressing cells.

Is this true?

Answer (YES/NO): NO